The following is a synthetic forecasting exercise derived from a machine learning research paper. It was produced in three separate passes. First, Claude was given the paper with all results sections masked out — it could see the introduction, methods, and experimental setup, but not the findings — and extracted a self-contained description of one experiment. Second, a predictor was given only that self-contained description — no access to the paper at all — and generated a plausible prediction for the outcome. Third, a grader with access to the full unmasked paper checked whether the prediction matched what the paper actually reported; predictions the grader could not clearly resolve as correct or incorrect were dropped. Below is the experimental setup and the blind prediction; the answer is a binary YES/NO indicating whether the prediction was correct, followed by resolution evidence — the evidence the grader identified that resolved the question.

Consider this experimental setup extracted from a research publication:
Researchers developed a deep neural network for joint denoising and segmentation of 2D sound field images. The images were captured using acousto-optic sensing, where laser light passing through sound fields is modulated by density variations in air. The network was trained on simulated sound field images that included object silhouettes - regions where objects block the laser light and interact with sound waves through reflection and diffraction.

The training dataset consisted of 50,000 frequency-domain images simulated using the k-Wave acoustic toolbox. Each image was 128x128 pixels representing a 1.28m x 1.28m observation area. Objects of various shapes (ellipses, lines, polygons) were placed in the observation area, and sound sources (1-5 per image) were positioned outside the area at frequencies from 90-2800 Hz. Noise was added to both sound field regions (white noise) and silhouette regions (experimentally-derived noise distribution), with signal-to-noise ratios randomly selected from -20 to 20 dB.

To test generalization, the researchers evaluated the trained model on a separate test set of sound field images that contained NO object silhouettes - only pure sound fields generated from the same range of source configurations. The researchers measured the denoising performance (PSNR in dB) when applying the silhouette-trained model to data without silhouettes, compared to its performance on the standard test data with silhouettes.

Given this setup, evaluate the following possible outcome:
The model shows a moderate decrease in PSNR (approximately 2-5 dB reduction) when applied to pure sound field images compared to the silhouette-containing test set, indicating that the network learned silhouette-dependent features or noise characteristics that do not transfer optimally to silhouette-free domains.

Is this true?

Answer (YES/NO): NO